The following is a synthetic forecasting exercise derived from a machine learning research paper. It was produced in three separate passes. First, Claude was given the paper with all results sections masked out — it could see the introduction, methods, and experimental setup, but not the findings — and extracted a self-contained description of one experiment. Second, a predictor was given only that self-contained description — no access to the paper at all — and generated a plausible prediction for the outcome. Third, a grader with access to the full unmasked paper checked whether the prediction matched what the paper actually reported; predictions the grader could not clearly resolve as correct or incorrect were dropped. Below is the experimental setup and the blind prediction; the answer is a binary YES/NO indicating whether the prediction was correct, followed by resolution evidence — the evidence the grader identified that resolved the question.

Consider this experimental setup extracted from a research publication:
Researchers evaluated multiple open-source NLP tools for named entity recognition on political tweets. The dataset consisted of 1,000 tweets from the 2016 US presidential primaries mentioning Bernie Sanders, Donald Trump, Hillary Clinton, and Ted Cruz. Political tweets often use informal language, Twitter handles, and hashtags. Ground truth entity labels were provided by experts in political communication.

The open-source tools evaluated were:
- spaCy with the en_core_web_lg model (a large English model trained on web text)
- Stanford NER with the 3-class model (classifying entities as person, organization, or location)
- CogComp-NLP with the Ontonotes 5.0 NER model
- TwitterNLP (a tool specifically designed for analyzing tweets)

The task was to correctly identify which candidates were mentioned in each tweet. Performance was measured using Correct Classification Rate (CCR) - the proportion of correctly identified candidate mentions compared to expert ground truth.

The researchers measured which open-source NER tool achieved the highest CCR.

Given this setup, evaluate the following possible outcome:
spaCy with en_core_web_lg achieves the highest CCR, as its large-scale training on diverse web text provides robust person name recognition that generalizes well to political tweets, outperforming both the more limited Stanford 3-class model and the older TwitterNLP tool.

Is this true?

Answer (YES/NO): YES